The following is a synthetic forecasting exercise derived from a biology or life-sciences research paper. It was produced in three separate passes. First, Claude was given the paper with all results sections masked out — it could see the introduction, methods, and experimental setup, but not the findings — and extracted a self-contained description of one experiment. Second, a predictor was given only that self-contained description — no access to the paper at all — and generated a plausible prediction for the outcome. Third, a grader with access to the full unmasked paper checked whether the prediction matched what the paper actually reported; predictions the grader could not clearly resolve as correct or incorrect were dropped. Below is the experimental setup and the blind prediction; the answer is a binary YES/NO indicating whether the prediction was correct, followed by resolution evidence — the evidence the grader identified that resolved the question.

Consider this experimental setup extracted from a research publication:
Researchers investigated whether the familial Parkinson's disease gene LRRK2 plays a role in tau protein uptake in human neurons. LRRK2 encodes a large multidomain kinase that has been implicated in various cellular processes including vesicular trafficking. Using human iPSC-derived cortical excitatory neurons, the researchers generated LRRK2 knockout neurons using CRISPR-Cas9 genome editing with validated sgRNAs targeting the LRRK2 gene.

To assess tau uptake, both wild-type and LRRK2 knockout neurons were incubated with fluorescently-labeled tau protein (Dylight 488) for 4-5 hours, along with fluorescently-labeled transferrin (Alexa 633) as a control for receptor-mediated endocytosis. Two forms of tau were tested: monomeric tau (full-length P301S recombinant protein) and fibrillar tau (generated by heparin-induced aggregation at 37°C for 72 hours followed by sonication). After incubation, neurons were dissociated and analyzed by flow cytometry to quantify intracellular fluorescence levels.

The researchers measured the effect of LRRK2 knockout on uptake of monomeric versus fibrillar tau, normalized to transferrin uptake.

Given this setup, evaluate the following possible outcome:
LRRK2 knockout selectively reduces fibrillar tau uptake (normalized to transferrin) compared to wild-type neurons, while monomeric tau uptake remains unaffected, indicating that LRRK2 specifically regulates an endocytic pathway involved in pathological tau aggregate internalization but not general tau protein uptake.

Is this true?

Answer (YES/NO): NO